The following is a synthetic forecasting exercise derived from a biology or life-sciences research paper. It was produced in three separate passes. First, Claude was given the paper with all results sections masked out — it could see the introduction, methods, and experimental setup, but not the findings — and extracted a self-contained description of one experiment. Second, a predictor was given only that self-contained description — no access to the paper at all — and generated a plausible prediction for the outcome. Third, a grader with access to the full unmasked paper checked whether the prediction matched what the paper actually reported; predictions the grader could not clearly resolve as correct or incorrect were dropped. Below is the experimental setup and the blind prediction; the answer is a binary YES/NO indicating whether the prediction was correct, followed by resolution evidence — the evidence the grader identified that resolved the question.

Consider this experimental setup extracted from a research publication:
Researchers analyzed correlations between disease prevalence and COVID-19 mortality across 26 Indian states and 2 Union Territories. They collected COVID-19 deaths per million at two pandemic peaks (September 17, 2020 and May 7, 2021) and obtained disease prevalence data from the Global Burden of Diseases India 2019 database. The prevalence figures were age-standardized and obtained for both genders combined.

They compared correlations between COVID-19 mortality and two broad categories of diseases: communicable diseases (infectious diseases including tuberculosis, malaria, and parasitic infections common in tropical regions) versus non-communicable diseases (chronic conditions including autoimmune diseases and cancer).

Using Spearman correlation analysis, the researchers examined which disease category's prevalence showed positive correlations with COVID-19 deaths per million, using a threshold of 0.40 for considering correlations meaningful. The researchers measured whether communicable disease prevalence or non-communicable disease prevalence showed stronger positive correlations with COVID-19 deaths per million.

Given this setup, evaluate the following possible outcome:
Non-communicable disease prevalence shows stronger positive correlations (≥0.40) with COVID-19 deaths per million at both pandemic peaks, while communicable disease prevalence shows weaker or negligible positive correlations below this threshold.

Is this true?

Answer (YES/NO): NO